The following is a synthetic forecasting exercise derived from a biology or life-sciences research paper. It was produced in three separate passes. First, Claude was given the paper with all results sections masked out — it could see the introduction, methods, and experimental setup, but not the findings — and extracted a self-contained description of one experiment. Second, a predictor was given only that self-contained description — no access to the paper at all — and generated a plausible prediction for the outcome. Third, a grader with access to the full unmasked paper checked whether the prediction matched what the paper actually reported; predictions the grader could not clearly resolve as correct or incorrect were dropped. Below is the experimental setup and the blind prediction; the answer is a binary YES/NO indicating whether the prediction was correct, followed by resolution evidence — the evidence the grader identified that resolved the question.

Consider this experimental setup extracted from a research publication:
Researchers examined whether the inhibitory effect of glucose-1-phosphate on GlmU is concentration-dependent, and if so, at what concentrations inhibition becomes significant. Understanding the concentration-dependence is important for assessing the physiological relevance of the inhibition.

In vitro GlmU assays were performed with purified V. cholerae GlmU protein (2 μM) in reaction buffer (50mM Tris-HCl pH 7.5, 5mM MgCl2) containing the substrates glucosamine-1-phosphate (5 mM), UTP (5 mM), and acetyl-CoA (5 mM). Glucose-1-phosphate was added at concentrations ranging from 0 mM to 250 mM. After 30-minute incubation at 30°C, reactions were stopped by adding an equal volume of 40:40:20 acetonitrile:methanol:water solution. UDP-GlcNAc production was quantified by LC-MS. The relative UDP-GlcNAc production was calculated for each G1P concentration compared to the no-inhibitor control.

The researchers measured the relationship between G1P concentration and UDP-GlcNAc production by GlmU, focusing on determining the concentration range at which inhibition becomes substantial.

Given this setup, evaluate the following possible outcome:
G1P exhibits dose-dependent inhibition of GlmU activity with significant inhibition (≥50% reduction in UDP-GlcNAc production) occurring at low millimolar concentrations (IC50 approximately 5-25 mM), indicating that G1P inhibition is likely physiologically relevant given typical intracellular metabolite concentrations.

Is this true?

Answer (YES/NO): NO